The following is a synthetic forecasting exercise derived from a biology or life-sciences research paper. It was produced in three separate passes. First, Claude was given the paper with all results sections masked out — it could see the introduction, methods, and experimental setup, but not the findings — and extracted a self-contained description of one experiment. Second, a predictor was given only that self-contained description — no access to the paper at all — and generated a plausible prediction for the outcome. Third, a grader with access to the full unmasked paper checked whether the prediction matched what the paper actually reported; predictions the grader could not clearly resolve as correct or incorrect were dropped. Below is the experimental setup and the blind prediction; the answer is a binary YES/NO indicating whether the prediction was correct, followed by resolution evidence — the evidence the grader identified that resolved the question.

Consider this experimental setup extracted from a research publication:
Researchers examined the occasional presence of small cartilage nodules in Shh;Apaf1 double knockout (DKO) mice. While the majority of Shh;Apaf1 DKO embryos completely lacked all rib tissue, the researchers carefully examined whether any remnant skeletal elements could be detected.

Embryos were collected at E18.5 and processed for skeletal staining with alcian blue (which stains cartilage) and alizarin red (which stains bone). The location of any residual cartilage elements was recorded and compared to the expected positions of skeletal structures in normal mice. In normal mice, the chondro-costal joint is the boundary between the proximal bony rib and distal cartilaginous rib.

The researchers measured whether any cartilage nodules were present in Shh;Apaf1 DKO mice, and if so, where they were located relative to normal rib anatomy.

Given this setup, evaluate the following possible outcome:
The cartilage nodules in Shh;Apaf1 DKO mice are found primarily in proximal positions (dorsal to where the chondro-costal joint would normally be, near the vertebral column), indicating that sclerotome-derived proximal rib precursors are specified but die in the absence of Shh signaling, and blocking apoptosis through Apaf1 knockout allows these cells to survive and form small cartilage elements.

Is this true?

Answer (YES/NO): NO